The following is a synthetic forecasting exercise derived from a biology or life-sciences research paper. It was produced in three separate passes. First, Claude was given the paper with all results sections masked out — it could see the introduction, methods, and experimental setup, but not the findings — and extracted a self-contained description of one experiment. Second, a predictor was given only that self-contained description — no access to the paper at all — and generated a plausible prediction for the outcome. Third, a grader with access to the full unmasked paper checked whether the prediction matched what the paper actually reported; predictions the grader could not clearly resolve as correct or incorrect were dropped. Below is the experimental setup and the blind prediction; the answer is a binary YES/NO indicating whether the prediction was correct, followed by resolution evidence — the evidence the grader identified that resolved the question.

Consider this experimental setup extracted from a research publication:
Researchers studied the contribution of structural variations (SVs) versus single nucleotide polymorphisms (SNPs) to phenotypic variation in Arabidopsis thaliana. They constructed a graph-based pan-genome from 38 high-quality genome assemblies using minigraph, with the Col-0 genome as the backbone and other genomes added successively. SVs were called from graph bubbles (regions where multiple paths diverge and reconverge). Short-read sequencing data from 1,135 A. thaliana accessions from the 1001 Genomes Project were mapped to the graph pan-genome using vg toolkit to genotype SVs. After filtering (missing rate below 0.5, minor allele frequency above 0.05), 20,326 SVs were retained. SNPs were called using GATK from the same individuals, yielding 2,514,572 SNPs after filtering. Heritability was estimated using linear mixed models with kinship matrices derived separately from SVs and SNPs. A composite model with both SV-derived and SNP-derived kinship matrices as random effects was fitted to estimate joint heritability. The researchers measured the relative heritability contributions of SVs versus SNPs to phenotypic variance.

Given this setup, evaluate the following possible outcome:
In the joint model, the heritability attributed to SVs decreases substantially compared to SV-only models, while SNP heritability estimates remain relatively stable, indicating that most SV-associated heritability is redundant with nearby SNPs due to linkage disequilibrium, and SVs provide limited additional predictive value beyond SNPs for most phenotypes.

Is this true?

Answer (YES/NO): NO